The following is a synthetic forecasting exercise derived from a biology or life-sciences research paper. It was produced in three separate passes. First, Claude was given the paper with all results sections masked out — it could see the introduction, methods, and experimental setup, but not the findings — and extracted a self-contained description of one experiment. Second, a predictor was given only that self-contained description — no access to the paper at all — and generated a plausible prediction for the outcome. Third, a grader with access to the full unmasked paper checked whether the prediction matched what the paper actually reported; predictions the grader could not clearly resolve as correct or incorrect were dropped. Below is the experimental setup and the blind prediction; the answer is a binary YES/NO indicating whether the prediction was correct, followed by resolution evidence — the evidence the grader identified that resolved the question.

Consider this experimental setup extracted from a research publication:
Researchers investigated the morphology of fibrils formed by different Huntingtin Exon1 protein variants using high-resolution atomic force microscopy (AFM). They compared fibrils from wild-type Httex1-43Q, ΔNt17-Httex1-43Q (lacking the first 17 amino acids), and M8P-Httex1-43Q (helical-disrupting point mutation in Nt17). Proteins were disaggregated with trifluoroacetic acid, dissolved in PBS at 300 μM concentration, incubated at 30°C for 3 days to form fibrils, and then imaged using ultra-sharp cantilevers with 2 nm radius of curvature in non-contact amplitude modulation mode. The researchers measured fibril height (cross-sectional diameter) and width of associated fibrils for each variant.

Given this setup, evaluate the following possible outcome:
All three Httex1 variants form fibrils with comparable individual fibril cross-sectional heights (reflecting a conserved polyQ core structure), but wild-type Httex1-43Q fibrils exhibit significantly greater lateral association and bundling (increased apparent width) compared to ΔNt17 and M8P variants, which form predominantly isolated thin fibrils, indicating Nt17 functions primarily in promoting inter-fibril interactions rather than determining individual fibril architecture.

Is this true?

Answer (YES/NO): NO